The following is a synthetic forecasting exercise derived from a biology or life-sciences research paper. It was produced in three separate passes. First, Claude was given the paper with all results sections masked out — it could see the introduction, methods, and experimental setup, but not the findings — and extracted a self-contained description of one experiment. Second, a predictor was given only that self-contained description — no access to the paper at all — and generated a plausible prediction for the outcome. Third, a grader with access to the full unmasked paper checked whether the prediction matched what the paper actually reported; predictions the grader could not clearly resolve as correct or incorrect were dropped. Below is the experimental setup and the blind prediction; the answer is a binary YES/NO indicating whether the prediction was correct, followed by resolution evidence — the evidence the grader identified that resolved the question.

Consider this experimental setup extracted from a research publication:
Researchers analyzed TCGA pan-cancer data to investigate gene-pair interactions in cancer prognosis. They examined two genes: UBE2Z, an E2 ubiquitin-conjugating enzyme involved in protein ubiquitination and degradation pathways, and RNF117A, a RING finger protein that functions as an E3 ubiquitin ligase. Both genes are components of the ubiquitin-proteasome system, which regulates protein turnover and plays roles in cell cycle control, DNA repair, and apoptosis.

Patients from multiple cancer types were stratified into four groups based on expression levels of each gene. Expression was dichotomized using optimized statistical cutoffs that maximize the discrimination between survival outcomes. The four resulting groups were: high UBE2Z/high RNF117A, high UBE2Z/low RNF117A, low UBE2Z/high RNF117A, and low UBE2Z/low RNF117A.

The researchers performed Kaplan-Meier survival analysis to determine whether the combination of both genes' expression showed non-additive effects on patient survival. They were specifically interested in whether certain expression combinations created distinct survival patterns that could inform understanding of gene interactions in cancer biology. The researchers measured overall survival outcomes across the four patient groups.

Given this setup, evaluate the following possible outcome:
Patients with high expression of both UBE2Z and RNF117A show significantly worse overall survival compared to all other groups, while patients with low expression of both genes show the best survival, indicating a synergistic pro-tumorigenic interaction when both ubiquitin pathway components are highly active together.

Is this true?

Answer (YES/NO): NO